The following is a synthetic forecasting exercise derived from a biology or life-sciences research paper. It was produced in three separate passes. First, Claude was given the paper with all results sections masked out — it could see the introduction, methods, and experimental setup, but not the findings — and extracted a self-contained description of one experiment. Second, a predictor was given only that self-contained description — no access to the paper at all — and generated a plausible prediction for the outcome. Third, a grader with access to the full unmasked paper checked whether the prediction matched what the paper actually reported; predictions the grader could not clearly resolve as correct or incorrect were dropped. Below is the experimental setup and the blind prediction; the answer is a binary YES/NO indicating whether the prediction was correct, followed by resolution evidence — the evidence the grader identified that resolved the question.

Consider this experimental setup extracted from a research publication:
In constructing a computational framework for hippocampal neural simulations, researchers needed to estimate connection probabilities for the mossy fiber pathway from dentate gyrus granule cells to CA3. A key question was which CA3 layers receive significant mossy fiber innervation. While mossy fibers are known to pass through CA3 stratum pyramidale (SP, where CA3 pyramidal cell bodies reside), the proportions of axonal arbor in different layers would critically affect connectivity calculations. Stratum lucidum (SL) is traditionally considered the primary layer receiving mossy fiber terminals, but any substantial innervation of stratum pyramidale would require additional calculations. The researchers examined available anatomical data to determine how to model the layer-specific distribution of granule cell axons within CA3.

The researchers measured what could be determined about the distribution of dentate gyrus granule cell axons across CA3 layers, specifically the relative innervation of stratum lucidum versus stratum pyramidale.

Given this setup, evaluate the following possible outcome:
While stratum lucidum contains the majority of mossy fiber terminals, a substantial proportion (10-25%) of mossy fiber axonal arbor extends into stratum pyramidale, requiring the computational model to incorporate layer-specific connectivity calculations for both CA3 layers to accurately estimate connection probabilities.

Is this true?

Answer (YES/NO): NO